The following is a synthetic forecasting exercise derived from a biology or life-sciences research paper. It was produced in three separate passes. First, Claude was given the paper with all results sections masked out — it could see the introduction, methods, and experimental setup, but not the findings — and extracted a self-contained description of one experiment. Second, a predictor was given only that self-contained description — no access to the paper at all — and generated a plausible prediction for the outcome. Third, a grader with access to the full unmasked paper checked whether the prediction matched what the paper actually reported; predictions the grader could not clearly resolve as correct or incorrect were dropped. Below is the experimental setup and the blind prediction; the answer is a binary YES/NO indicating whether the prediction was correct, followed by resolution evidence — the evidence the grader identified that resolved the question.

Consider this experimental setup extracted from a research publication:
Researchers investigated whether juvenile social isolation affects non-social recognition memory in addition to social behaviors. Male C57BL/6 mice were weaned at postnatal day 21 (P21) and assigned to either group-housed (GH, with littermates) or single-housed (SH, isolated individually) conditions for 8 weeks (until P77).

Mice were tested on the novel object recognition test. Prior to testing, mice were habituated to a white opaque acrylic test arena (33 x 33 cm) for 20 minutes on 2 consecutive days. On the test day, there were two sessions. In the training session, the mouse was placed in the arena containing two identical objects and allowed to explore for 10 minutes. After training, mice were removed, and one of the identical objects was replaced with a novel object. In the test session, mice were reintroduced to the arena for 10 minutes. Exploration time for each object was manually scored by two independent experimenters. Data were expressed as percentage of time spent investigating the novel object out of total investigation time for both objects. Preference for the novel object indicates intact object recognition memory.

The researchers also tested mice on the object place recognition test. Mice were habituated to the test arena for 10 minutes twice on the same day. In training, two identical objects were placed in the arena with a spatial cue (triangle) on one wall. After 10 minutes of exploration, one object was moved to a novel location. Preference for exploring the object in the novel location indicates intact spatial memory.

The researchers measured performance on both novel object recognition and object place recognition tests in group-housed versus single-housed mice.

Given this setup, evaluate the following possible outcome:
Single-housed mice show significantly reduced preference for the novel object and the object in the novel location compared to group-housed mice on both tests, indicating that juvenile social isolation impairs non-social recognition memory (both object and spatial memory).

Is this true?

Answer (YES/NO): NO